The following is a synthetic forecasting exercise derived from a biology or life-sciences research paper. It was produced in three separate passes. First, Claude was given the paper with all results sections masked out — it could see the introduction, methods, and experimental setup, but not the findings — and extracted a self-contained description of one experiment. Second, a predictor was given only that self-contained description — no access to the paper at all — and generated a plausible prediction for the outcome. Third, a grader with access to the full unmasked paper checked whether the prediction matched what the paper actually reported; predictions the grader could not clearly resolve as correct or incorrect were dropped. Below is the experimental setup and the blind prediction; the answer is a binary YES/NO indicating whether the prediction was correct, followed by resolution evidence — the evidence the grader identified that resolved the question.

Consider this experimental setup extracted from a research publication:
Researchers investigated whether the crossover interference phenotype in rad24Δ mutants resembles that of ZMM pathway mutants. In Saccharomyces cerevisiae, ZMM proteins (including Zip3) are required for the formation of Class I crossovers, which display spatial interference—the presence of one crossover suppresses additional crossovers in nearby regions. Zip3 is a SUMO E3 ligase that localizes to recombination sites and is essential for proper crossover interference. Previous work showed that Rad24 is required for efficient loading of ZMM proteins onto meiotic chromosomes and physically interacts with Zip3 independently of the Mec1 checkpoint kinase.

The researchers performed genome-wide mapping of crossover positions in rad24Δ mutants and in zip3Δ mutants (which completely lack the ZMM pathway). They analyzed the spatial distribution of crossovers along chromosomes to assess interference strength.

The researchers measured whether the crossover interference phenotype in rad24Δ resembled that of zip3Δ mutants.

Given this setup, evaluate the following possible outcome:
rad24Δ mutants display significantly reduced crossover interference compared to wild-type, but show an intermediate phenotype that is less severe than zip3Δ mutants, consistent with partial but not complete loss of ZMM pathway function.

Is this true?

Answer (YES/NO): YES